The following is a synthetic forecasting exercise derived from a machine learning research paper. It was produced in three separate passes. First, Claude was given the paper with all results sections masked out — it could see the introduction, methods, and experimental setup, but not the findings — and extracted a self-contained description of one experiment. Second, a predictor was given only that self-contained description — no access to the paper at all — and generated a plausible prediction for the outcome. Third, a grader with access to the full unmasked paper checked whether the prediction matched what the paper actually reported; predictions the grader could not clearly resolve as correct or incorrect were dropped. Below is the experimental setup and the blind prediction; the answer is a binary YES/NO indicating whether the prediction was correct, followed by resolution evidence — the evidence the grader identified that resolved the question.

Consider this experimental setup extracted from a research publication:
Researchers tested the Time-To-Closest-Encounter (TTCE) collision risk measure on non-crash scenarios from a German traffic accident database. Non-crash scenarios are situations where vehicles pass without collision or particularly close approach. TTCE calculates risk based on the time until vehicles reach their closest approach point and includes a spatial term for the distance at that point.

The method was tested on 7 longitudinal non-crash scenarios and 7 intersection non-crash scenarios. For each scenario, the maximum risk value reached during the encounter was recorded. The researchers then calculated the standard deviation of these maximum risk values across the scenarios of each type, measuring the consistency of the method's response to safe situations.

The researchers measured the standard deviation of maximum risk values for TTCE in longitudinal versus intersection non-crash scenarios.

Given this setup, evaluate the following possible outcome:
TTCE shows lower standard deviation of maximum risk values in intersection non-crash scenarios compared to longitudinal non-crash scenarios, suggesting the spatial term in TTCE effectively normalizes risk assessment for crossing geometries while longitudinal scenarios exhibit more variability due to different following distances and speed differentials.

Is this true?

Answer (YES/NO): NO